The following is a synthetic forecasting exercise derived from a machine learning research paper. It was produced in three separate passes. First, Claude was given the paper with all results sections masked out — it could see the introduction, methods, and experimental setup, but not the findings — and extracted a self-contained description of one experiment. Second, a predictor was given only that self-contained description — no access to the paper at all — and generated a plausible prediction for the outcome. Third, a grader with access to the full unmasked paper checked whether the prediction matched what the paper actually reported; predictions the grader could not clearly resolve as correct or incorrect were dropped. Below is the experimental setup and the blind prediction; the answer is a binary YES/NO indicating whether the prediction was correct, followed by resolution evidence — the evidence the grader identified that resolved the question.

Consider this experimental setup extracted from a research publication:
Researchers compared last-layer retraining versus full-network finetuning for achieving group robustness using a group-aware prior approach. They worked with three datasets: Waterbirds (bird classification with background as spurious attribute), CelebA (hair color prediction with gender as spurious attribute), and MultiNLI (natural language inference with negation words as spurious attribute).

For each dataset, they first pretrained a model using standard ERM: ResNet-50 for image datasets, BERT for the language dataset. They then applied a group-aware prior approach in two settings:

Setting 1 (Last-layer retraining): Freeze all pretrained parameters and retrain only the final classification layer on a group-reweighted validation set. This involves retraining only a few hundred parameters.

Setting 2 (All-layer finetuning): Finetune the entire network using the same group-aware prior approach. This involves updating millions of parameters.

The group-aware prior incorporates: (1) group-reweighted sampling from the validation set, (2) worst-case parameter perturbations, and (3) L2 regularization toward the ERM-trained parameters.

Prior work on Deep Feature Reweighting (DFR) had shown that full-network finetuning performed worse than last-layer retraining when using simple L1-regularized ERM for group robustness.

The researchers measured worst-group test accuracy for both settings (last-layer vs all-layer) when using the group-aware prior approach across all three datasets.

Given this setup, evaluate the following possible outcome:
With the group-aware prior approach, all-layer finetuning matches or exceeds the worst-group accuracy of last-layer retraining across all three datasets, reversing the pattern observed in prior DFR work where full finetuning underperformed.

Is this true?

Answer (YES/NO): YES